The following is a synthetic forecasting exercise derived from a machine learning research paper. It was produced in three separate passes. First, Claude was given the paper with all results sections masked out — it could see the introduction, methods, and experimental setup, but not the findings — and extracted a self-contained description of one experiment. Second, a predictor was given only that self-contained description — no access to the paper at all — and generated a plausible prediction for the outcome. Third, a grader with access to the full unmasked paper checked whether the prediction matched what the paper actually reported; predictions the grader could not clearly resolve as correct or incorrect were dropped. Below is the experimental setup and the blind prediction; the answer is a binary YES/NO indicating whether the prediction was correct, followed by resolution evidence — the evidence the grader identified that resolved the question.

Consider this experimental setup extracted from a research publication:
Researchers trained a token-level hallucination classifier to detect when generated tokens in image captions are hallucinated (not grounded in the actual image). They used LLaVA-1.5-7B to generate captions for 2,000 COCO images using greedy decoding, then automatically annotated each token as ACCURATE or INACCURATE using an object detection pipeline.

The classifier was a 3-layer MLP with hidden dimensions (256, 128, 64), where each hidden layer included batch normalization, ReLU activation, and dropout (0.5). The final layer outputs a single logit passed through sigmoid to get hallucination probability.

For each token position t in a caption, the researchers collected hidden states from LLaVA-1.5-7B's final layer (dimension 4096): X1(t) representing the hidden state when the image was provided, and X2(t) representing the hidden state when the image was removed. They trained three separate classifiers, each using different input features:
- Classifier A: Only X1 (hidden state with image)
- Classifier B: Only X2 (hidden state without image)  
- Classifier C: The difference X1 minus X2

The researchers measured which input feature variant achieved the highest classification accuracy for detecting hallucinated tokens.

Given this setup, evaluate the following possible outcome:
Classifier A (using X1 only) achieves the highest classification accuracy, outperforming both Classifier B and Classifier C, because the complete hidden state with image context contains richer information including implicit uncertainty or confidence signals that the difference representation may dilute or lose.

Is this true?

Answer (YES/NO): NO